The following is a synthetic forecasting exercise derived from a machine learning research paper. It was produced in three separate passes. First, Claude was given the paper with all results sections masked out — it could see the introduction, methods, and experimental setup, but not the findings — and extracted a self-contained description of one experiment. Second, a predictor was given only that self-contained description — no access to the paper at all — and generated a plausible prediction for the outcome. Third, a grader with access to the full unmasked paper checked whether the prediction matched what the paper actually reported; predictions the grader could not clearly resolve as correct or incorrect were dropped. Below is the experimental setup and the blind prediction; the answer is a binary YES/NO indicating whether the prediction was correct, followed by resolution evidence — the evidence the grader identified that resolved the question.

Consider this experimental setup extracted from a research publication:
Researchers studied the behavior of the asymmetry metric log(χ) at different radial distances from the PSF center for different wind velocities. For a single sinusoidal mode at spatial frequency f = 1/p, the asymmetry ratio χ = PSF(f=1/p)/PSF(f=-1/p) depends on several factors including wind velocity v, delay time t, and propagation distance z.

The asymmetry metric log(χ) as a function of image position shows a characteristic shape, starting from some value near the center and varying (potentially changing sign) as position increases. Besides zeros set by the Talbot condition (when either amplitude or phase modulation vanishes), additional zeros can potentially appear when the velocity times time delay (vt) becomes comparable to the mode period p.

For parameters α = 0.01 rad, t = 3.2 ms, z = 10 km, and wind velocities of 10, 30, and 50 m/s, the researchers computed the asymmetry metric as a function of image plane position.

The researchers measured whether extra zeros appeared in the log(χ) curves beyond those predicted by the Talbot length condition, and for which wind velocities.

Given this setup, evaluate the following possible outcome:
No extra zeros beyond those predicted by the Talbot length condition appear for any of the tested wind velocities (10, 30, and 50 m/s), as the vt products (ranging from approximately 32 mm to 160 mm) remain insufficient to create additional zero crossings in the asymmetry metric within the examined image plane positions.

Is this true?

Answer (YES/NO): NO